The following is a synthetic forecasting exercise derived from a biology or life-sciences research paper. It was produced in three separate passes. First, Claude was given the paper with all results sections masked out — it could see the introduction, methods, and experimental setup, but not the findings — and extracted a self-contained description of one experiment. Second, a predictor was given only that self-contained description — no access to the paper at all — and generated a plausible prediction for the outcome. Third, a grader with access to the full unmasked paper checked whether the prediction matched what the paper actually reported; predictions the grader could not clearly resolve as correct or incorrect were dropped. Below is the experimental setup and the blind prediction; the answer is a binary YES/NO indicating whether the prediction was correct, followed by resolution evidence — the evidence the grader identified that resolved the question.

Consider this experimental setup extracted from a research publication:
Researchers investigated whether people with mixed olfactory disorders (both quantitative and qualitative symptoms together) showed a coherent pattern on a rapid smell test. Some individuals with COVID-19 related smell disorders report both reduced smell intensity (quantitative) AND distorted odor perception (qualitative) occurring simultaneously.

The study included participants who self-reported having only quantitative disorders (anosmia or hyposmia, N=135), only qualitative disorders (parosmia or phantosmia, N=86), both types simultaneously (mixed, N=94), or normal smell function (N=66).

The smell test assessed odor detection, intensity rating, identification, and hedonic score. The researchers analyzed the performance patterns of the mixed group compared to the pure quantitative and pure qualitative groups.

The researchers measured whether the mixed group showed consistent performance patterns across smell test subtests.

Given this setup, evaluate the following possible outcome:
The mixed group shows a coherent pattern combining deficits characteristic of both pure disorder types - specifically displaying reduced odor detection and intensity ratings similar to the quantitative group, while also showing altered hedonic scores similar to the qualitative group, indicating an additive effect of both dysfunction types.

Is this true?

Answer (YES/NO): NO